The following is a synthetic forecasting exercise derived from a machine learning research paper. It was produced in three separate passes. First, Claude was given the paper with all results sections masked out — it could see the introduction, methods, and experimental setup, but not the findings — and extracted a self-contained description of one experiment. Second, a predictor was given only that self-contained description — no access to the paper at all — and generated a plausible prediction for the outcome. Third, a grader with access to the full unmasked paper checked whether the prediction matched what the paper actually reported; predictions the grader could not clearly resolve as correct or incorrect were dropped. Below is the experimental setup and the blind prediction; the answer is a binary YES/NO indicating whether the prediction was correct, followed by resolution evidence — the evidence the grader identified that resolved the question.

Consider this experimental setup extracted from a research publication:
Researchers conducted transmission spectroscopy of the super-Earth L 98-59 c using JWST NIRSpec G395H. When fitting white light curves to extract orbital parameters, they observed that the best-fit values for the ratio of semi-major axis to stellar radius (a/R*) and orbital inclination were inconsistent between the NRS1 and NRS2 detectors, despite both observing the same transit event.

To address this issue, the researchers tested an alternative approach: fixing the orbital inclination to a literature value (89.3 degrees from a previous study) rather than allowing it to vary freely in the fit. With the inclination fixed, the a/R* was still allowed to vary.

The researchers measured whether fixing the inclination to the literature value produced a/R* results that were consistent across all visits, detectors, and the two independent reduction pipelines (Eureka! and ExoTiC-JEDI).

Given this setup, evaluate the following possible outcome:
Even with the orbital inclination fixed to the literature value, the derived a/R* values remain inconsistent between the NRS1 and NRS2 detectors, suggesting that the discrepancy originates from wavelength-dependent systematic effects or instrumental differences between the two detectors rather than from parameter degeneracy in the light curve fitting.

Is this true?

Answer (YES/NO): NO